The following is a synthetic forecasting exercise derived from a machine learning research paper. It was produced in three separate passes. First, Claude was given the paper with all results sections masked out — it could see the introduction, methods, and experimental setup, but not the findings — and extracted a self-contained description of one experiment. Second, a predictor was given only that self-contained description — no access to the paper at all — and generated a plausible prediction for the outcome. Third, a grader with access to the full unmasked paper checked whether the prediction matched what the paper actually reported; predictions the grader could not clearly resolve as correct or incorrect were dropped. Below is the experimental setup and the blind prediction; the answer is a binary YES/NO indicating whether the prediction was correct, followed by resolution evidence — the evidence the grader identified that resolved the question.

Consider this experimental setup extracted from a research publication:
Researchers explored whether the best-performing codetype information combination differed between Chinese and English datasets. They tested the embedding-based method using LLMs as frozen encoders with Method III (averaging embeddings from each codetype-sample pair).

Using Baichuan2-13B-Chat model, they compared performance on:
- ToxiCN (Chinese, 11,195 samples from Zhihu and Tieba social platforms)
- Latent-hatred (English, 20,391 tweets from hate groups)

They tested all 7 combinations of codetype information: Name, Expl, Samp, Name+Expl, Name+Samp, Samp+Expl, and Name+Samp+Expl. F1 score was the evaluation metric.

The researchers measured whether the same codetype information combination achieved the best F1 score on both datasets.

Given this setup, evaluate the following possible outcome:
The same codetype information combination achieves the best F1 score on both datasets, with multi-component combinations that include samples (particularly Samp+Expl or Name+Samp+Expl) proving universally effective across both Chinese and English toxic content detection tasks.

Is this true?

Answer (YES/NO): NO